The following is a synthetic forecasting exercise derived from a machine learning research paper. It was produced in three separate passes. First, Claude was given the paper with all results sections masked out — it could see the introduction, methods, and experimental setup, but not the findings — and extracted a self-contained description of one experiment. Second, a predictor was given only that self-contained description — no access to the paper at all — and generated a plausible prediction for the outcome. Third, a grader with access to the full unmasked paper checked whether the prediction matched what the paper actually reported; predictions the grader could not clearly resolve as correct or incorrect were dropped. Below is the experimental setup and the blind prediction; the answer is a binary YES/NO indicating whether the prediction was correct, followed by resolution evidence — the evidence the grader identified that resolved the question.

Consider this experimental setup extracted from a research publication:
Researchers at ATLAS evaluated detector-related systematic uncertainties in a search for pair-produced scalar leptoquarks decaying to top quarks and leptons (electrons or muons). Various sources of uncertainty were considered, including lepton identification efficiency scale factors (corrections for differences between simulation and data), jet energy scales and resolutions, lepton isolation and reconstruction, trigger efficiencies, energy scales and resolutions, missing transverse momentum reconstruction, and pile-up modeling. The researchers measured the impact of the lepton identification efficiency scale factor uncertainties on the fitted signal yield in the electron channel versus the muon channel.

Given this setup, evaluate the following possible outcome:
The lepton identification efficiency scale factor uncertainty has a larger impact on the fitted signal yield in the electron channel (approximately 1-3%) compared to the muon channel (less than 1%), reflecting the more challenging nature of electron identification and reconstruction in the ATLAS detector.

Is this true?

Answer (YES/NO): NO